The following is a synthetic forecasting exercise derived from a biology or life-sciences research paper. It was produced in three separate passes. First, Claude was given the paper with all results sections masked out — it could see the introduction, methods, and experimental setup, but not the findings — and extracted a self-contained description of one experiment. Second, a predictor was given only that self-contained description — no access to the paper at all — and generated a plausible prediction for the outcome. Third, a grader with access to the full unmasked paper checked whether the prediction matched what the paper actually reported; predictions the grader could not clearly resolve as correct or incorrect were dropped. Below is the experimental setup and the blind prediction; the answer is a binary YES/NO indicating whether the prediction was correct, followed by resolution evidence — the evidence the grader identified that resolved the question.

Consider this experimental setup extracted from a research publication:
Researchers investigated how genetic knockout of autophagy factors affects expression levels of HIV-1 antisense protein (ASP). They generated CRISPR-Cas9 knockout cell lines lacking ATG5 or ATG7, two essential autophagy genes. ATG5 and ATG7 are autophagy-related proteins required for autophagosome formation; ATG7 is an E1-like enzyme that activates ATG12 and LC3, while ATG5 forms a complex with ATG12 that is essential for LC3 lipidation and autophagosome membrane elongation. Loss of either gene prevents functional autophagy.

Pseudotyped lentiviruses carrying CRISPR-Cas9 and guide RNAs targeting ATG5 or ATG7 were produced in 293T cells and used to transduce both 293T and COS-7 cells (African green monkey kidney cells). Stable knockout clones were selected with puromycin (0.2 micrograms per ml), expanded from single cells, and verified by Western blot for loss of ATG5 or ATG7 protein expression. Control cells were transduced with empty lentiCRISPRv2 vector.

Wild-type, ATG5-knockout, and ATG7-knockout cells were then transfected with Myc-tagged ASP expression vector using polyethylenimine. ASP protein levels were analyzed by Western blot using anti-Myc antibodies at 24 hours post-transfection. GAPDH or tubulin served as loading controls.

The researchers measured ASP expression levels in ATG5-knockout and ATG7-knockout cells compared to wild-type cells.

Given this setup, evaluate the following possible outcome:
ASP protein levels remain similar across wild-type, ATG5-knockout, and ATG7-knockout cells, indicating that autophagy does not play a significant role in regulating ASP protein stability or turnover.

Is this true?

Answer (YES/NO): NO